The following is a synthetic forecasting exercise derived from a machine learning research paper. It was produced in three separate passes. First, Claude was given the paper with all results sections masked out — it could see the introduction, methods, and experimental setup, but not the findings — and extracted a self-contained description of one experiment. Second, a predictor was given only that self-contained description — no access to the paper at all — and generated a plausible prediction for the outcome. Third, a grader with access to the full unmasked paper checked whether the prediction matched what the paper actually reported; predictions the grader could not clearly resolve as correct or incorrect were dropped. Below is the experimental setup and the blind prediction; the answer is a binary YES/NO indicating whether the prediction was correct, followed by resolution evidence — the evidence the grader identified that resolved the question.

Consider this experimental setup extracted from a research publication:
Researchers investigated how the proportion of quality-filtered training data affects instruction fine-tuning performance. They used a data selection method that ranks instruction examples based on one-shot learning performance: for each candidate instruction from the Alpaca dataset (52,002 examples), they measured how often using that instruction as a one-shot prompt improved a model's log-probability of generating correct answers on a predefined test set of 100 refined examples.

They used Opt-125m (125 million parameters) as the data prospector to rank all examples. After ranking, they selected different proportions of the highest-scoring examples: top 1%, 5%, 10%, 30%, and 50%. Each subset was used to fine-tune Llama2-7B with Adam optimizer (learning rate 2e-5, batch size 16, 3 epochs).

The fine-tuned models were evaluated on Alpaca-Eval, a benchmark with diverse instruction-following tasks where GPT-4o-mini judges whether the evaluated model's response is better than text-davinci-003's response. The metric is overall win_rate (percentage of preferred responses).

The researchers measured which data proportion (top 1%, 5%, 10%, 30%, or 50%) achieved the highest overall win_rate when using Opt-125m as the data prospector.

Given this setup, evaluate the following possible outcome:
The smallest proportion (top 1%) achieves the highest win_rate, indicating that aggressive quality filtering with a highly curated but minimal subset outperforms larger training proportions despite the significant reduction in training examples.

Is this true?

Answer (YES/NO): NO